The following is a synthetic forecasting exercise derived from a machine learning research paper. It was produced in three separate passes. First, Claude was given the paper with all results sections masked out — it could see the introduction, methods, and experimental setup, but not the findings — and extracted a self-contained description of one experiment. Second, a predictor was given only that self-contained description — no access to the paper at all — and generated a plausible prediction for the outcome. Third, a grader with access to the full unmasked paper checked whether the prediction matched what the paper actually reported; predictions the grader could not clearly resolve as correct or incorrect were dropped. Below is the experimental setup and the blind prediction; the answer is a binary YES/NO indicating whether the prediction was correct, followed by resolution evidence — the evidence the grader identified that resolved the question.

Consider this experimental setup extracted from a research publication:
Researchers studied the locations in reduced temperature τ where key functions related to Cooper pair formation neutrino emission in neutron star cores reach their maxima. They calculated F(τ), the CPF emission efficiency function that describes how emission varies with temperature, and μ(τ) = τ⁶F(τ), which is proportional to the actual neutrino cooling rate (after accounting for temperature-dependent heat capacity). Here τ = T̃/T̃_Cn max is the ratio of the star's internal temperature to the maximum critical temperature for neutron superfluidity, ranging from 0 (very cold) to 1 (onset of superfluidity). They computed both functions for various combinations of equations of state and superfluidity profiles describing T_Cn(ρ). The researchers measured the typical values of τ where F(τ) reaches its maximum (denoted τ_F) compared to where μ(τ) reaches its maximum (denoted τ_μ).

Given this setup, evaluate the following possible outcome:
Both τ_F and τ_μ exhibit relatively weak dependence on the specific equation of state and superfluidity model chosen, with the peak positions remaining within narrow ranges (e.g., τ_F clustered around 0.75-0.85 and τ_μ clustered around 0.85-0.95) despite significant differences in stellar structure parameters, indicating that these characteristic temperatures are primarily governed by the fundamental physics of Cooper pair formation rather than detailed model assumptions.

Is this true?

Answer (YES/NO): NO